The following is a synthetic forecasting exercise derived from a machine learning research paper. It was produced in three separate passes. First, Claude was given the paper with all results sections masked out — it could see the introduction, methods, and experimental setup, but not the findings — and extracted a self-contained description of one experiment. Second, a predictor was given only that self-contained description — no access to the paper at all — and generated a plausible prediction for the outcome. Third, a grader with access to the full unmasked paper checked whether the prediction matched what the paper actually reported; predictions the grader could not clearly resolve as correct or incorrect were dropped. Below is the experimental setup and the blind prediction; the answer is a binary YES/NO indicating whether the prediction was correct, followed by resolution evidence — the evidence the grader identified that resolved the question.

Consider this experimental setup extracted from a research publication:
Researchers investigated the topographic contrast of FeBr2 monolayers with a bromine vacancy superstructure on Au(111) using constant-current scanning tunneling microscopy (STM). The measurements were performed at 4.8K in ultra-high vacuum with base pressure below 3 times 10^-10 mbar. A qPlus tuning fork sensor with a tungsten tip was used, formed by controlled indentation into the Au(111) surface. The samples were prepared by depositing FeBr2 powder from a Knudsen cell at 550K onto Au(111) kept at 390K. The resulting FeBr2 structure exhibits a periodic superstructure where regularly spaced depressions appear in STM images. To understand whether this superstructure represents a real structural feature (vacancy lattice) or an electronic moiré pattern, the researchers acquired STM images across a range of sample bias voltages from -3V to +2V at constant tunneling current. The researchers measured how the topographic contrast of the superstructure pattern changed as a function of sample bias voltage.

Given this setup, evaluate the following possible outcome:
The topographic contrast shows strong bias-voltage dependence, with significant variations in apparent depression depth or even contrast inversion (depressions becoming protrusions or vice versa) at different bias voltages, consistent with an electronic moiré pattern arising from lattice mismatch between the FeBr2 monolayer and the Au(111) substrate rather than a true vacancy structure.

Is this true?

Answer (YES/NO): NO